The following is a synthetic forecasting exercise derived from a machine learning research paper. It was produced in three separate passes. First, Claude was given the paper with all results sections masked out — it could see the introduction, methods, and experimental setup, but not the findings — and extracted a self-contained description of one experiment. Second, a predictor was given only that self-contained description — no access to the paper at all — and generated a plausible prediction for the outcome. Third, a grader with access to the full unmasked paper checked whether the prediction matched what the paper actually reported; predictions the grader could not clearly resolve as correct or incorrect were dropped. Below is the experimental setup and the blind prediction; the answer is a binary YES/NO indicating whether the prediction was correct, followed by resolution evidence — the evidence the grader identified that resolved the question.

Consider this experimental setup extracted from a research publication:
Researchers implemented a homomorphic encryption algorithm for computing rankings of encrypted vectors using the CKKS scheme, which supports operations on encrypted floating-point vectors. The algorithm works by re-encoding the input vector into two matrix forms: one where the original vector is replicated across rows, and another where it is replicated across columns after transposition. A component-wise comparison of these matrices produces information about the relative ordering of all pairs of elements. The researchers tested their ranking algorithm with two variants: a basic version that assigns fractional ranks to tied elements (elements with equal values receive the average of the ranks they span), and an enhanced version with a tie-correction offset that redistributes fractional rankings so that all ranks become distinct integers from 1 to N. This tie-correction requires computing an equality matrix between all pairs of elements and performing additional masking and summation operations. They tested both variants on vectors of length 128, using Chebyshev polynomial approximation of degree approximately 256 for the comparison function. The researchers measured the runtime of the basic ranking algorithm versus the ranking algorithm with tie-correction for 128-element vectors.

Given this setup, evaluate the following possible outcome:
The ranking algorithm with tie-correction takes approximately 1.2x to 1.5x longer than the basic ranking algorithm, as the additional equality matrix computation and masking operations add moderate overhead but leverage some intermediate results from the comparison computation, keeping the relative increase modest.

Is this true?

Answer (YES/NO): NO